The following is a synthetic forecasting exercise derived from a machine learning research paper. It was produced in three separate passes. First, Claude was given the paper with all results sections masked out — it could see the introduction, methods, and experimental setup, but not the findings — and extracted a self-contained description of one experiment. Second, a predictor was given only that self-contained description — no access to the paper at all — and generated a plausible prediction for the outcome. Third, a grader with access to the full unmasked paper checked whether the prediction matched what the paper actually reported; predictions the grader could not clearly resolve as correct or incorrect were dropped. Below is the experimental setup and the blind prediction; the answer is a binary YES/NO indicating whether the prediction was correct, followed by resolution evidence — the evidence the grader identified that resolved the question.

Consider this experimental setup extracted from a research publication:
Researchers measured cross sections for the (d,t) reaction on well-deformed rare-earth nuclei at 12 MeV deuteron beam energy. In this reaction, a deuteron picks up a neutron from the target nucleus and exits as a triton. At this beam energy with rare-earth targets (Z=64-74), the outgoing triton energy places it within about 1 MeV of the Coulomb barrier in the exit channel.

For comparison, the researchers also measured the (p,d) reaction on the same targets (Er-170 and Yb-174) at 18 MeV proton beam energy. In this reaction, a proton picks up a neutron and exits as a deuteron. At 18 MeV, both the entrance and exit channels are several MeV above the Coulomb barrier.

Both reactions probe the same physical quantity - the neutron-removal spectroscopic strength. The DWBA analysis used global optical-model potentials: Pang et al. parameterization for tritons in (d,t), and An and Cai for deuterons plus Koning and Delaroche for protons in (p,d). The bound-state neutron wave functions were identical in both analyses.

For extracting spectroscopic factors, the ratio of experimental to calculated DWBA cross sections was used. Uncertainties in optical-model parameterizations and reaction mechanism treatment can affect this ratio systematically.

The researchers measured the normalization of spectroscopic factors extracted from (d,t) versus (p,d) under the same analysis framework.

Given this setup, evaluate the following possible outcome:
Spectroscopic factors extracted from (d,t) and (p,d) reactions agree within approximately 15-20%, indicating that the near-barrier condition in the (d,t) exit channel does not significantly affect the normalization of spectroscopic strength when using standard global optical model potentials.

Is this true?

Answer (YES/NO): NO